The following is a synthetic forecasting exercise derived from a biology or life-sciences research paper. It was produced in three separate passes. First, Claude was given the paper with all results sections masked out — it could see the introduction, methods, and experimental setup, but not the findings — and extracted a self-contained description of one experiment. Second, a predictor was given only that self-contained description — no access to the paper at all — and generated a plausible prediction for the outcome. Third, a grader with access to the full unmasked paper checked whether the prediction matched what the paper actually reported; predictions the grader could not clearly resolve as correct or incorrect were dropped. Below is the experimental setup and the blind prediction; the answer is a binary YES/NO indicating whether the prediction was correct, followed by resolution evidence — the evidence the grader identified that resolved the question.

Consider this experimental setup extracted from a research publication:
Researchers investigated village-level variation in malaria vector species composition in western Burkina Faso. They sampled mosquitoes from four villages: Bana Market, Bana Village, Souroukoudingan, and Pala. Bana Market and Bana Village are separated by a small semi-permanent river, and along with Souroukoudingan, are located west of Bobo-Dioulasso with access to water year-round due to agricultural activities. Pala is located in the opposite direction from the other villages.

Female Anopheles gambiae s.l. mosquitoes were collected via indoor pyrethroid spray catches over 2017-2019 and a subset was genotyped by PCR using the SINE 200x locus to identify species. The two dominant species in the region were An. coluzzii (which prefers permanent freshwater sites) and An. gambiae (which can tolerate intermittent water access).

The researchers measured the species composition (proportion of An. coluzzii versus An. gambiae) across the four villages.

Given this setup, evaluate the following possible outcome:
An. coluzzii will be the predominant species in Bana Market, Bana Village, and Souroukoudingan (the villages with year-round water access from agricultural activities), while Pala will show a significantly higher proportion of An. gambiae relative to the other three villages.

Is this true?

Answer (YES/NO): YES